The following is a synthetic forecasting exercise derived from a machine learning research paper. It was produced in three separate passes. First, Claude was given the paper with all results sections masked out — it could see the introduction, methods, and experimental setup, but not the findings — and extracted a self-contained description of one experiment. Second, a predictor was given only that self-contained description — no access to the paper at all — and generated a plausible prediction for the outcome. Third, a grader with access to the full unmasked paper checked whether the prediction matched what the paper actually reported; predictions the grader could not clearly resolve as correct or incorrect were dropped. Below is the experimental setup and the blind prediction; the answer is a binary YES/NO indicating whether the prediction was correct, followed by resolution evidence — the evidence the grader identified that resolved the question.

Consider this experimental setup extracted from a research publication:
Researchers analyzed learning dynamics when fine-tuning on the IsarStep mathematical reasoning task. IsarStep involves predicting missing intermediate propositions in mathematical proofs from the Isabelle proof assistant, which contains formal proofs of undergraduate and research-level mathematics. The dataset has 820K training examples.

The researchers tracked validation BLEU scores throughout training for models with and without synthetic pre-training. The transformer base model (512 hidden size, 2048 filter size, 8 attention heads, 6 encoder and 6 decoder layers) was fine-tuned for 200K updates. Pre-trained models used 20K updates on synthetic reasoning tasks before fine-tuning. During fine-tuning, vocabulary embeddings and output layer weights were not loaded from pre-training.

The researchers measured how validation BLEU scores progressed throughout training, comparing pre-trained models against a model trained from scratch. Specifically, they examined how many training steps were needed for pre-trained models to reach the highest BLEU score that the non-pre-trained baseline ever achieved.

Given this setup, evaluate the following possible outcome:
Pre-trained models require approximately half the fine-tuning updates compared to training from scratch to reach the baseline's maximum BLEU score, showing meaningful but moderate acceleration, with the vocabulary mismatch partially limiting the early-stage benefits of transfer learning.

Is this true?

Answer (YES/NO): NO